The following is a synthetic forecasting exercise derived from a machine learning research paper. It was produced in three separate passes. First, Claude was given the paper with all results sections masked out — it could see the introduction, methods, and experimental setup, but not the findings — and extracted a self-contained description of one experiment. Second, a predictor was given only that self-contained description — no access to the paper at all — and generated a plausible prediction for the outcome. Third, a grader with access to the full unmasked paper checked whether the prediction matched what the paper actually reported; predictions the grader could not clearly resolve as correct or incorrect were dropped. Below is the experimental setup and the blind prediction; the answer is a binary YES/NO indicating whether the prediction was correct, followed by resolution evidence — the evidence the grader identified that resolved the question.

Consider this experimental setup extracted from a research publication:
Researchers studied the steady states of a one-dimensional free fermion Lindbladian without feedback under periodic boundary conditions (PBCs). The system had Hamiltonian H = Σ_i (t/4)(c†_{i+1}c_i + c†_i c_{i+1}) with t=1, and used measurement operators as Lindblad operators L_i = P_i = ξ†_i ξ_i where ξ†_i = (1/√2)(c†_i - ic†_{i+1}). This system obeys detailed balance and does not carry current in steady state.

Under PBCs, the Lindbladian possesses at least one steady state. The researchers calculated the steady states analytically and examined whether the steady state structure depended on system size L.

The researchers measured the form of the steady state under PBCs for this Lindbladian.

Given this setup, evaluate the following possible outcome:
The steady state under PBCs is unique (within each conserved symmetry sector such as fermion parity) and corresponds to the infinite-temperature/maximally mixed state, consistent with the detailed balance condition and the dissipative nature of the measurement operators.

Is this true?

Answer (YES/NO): NO